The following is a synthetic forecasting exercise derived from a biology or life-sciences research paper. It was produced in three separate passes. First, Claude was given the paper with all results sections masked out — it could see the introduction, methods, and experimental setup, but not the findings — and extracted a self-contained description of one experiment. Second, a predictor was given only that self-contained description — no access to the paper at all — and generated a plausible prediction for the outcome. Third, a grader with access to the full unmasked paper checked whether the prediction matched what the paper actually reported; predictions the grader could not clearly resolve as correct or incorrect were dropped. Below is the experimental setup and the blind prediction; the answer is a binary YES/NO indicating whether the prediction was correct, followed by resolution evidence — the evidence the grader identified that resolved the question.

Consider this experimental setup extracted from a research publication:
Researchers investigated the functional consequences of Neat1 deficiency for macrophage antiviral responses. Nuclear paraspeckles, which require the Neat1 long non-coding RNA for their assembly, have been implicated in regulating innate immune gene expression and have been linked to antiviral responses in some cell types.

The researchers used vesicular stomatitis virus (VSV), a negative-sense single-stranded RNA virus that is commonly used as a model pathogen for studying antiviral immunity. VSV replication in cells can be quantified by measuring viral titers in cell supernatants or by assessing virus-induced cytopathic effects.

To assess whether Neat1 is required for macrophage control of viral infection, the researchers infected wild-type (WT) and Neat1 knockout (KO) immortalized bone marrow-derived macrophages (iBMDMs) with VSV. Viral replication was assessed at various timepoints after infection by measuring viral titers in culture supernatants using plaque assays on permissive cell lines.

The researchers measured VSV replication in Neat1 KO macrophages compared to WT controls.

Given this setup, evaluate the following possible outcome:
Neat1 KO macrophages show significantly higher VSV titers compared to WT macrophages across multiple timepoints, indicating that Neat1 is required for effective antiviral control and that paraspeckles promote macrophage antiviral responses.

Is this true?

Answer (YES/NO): YES